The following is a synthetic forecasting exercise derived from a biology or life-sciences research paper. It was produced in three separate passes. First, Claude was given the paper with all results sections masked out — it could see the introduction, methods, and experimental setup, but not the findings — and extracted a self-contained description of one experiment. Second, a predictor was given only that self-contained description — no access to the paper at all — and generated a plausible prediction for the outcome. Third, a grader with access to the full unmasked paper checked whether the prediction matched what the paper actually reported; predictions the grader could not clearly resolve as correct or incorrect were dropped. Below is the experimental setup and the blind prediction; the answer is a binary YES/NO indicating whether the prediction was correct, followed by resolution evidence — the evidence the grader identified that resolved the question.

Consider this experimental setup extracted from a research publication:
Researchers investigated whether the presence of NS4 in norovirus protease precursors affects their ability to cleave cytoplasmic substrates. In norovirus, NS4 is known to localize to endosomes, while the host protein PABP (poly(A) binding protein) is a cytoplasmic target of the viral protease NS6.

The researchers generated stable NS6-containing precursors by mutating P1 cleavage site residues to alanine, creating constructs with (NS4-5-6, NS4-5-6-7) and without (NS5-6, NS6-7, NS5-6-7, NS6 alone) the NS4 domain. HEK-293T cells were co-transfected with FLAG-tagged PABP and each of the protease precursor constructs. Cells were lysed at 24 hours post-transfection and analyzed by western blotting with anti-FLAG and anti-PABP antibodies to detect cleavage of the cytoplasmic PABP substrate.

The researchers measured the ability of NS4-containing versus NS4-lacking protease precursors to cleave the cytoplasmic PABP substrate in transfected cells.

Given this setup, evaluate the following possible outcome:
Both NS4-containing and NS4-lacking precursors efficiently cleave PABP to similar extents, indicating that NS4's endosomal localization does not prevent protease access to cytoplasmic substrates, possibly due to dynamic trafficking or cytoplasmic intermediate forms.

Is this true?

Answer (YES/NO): NO